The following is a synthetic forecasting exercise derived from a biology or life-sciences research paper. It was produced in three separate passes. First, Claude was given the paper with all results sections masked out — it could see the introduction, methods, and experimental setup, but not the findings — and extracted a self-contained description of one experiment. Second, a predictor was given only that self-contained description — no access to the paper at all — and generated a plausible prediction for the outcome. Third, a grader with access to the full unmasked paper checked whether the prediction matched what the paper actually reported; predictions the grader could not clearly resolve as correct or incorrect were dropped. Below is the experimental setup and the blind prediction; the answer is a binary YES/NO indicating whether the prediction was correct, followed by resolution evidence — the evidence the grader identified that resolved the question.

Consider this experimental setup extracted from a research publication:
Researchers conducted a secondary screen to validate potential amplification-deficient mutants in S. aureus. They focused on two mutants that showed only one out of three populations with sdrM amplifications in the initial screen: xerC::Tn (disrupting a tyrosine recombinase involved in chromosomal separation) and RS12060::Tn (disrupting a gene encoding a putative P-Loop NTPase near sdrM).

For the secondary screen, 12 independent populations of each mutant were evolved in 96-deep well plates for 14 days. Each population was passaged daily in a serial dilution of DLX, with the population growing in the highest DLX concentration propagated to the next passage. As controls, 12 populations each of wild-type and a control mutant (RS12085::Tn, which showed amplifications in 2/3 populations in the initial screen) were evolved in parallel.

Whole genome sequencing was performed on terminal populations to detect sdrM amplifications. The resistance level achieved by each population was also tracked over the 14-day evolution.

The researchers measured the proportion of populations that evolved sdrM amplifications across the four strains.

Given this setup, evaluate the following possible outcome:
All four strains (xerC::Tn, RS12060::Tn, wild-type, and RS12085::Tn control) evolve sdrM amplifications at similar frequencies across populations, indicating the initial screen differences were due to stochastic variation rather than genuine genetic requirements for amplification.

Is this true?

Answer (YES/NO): NO